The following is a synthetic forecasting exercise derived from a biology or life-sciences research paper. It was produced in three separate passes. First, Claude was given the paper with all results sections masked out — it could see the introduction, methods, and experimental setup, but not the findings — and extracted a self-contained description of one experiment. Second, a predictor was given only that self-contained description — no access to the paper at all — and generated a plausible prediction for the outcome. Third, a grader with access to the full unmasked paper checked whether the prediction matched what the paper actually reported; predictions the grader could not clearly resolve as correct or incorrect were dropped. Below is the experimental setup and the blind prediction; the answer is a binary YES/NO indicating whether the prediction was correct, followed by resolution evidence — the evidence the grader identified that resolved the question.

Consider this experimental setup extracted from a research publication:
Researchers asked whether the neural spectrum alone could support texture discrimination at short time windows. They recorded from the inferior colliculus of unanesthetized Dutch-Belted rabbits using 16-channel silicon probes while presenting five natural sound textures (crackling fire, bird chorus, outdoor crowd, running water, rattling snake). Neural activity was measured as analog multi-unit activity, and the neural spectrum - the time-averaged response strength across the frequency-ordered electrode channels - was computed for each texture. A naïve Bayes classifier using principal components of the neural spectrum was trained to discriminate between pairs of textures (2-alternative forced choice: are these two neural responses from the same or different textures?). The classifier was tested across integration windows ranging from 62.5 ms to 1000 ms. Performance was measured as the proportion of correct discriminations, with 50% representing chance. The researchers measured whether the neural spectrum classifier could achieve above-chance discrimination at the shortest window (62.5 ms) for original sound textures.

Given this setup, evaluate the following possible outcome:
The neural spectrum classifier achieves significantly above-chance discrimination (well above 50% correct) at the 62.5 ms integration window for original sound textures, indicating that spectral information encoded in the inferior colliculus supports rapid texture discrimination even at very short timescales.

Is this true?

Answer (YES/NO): YES